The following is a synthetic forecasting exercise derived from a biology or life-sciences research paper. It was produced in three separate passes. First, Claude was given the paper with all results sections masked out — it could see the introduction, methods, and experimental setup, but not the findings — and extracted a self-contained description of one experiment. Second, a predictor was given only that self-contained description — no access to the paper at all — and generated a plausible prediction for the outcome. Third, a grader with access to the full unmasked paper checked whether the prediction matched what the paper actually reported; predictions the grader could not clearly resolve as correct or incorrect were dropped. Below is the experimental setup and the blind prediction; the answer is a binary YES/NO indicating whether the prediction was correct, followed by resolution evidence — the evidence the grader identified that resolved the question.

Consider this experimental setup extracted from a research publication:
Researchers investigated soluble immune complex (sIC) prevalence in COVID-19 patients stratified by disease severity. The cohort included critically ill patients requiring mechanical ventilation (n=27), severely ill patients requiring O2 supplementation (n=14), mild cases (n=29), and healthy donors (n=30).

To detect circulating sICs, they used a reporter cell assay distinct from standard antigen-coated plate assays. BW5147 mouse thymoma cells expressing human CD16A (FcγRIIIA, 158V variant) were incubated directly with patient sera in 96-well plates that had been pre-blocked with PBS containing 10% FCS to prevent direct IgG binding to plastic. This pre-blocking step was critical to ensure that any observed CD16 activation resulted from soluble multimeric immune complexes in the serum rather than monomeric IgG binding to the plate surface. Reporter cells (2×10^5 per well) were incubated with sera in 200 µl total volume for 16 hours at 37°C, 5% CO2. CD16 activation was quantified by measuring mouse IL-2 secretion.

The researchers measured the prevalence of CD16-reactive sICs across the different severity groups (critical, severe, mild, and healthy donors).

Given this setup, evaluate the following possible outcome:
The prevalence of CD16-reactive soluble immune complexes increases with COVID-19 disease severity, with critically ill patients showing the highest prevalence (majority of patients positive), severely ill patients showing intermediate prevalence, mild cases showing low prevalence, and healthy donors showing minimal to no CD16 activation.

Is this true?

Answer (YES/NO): YES